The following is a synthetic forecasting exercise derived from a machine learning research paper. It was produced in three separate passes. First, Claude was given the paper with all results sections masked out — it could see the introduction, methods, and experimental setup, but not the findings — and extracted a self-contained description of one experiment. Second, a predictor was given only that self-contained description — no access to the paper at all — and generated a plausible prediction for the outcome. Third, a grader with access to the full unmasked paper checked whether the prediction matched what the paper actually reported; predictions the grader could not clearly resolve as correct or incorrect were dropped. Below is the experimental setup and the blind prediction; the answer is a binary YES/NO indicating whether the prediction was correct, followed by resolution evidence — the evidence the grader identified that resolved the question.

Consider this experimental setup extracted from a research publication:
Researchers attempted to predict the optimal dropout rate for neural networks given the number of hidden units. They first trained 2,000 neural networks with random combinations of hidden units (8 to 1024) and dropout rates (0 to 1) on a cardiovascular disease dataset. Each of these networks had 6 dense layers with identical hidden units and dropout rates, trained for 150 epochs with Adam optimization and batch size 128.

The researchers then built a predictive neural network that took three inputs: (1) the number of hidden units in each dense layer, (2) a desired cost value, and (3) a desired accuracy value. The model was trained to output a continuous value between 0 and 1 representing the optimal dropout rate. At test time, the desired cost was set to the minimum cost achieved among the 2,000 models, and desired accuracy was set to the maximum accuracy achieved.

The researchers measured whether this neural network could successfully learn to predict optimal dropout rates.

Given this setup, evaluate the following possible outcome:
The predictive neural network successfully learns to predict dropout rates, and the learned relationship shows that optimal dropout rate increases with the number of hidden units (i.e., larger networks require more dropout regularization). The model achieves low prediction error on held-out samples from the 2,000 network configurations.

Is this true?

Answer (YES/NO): NO